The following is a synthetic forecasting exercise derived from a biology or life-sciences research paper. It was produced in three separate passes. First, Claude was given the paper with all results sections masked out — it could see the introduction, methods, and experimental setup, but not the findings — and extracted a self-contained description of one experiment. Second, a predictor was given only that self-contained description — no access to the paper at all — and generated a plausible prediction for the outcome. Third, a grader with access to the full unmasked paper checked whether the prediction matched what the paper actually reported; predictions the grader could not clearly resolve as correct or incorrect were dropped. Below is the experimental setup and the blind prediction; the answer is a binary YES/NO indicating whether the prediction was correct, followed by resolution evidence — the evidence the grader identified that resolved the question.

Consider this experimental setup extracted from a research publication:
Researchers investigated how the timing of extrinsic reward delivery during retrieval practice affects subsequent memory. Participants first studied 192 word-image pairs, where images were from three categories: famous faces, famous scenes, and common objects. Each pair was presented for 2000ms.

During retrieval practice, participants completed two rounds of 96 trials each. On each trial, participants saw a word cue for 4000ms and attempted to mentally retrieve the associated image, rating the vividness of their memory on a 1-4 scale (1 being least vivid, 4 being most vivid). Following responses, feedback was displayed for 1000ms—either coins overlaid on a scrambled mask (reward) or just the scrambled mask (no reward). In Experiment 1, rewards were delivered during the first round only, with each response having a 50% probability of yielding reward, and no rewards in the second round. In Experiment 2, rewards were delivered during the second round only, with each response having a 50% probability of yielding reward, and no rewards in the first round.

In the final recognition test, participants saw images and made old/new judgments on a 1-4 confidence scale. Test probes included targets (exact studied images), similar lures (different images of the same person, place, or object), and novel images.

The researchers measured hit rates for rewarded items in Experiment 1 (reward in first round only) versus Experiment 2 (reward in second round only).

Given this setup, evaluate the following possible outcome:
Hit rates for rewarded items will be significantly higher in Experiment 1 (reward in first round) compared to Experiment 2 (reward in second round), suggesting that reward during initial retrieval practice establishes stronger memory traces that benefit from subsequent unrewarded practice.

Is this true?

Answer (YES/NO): NO